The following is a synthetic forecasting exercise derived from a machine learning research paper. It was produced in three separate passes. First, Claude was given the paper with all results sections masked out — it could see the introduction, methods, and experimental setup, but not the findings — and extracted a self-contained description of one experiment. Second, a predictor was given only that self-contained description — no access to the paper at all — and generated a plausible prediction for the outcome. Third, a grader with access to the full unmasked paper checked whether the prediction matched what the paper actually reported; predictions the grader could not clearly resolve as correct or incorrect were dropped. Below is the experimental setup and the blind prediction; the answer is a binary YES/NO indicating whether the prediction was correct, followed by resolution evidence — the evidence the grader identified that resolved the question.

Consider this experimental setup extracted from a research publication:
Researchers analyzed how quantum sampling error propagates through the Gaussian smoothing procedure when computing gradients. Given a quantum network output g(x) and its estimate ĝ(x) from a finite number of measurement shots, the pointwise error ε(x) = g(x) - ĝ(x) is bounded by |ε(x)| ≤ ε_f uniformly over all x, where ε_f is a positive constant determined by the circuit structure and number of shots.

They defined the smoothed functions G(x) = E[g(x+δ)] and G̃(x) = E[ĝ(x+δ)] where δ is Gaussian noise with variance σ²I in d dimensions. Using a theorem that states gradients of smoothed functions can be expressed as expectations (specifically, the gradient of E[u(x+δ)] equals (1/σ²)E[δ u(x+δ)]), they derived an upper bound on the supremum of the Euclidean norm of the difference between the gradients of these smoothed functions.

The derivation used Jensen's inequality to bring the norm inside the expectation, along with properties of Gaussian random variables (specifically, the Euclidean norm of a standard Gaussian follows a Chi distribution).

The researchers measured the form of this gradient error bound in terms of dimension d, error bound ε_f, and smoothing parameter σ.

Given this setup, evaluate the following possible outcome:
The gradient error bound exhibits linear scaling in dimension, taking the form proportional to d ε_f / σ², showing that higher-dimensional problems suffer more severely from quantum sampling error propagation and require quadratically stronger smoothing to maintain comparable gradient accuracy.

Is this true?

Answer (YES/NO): NO